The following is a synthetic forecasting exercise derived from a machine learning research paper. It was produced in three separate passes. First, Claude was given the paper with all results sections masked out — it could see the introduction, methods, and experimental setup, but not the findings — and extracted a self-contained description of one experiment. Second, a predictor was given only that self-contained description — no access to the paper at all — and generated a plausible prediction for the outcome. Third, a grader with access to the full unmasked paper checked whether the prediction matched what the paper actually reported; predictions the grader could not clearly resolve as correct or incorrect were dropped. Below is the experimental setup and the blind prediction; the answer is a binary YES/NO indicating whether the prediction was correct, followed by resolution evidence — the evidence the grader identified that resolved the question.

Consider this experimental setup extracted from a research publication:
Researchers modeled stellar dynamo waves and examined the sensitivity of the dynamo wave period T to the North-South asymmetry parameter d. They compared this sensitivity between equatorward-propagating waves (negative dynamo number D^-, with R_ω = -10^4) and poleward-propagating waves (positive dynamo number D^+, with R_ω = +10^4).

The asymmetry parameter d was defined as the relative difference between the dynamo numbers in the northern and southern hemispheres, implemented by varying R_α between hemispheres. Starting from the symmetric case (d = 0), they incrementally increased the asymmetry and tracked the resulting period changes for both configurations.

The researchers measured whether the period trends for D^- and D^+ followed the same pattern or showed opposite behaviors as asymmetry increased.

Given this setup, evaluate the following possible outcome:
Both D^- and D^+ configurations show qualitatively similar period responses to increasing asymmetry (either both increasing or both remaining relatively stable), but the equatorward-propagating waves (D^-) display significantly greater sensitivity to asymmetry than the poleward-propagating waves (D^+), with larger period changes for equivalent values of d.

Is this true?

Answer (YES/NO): NO